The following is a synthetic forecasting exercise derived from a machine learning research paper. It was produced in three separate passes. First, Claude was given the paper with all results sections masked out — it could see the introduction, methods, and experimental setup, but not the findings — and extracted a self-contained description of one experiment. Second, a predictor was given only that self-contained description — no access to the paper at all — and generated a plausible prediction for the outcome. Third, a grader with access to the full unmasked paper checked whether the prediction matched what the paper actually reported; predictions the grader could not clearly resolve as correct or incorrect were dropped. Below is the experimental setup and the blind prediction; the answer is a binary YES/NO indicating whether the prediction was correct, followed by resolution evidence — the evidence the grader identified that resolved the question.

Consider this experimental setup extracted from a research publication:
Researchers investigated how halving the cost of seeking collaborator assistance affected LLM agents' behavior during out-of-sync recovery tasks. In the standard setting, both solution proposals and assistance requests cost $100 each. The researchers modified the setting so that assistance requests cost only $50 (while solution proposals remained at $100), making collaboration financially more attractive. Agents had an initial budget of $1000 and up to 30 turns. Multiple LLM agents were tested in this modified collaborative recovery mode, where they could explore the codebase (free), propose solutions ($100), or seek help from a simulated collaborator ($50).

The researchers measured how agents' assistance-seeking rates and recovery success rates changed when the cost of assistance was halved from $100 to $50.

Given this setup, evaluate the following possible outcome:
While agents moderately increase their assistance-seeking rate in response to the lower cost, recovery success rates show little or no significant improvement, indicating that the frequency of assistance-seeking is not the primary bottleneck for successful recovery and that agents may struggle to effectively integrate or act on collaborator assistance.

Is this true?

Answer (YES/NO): NO